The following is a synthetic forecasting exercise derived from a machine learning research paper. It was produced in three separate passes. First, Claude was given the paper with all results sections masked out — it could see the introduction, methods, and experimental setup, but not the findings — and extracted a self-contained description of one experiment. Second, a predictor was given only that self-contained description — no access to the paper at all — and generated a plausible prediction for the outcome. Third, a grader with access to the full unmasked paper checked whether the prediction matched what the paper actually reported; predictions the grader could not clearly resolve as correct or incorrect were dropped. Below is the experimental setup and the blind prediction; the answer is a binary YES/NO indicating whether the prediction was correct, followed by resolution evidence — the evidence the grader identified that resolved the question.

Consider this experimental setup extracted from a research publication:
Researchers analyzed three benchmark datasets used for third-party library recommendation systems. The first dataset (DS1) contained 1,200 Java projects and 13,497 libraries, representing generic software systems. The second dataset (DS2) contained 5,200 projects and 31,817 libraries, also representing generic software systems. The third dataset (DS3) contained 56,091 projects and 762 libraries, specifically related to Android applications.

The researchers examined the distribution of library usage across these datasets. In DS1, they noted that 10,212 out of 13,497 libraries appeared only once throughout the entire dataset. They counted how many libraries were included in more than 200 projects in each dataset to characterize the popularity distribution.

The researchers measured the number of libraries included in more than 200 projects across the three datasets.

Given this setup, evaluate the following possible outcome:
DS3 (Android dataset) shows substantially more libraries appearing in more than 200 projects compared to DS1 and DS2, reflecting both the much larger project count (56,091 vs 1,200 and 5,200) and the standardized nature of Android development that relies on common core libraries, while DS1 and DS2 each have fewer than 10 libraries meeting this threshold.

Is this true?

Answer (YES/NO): NO